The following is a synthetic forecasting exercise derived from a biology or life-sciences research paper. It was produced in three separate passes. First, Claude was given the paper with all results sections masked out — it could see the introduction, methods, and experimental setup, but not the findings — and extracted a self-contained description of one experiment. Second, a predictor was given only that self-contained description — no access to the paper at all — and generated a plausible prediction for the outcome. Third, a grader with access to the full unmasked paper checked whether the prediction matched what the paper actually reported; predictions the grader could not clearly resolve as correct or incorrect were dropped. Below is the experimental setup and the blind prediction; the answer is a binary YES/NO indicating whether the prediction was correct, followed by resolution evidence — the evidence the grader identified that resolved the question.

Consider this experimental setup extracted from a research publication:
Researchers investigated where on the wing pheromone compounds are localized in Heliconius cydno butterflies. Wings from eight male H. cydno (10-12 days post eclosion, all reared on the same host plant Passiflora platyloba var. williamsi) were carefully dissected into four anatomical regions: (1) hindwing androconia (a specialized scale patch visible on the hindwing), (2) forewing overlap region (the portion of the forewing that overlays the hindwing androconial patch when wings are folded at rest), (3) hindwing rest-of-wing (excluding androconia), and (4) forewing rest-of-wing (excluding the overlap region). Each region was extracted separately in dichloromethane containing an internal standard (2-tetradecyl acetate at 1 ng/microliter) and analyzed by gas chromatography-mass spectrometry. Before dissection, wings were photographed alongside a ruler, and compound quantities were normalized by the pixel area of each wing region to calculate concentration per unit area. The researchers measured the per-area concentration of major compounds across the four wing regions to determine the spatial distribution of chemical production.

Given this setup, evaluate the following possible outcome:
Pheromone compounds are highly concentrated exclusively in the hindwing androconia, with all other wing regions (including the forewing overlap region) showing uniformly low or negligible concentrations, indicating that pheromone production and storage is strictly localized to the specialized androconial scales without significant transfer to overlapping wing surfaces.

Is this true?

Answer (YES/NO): NO